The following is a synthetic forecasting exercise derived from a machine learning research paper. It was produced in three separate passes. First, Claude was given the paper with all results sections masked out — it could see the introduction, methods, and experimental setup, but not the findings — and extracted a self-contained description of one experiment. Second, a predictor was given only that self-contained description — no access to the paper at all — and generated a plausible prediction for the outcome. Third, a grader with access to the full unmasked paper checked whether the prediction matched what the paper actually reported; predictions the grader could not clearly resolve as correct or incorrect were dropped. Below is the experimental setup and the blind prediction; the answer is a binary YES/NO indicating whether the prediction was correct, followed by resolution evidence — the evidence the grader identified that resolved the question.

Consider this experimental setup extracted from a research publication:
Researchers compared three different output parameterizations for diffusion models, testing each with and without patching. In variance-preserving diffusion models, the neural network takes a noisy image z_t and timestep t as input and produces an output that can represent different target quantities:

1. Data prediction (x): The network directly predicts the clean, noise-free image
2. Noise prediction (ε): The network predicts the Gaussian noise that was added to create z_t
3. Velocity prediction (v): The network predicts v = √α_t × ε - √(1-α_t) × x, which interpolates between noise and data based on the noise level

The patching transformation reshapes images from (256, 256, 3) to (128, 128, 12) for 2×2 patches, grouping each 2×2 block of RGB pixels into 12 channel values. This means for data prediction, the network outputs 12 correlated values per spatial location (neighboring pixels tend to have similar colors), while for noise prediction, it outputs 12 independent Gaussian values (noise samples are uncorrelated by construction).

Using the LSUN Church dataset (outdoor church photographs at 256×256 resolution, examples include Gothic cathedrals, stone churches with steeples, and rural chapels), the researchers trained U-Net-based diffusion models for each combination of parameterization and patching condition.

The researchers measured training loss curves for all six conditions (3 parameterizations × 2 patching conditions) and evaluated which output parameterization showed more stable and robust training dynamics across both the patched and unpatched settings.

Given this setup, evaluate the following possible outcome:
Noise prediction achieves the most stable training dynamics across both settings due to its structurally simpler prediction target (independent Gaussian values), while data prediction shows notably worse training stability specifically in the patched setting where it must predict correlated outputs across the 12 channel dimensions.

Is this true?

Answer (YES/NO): NO